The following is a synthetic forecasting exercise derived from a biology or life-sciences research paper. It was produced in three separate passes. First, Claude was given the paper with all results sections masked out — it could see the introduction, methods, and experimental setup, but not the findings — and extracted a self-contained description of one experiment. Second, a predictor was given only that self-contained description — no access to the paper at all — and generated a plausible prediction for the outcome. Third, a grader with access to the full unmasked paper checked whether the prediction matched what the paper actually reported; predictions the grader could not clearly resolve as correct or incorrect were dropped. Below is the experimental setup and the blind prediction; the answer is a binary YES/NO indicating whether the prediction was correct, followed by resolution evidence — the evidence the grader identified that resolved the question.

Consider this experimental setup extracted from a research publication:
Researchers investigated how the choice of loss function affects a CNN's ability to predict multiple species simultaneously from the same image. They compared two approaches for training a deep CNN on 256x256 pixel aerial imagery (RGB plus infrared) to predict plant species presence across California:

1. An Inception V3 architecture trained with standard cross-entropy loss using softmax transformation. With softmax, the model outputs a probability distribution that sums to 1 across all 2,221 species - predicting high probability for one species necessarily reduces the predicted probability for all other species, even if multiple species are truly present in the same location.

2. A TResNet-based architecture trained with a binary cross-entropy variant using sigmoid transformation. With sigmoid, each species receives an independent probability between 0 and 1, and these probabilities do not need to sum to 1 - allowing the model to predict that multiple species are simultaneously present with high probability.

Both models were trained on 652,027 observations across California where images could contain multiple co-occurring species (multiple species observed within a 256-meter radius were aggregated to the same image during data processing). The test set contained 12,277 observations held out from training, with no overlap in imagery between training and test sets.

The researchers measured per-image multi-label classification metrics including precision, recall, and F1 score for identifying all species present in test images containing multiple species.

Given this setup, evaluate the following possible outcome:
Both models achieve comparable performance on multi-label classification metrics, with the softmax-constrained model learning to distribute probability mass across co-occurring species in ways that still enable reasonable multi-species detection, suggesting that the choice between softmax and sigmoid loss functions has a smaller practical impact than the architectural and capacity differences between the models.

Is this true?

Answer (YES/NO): NO